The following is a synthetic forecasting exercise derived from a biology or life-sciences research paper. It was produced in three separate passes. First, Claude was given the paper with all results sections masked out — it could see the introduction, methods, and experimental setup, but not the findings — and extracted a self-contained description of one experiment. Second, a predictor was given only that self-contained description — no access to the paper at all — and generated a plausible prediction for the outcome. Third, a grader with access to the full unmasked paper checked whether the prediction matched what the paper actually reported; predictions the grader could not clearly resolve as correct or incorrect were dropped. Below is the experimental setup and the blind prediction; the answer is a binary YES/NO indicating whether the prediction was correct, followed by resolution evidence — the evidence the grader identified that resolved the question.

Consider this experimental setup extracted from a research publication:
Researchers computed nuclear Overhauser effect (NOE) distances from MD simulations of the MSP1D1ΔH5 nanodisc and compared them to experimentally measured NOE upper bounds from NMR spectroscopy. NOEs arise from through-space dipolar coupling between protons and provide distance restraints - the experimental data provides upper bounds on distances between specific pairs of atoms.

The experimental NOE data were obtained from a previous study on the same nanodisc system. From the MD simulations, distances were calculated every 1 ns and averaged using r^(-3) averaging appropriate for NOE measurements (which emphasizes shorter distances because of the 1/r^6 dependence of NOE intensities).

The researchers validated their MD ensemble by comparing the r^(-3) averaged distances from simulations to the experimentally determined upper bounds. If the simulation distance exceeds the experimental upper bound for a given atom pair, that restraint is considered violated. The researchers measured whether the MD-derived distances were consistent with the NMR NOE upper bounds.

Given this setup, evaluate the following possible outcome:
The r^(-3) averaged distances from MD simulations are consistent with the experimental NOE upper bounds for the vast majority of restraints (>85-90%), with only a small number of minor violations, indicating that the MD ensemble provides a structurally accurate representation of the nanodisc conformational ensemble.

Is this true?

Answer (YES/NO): YES